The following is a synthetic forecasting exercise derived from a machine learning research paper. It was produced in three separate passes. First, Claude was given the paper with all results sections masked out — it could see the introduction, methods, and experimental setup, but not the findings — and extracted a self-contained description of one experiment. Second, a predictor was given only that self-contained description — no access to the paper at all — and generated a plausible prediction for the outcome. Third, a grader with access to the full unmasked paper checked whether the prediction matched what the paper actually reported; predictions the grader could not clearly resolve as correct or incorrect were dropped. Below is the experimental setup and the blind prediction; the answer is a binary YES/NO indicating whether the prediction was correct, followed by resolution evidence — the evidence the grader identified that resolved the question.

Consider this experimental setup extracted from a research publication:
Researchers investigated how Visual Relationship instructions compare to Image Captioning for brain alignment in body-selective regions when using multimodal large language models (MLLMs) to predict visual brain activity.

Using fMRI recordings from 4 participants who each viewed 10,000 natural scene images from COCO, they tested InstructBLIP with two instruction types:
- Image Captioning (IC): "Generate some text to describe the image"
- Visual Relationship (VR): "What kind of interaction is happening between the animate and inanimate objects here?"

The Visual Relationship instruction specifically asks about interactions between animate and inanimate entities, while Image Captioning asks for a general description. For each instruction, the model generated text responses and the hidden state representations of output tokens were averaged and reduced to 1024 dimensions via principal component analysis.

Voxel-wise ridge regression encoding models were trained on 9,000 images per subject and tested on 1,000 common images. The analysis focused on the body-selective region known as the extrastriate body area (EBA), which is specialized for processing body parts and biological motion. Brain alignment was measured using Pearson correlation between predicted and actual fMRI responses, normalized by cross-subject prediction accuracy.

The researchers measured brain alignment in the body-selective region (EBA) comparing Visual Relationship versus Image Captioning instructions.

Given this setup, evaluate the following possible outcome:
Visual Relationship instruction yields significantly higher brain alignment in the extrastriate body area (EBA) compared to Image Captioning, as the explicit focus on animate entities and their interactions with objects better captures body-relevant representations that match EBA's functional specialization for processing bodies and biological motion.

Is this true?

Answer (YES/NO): NO